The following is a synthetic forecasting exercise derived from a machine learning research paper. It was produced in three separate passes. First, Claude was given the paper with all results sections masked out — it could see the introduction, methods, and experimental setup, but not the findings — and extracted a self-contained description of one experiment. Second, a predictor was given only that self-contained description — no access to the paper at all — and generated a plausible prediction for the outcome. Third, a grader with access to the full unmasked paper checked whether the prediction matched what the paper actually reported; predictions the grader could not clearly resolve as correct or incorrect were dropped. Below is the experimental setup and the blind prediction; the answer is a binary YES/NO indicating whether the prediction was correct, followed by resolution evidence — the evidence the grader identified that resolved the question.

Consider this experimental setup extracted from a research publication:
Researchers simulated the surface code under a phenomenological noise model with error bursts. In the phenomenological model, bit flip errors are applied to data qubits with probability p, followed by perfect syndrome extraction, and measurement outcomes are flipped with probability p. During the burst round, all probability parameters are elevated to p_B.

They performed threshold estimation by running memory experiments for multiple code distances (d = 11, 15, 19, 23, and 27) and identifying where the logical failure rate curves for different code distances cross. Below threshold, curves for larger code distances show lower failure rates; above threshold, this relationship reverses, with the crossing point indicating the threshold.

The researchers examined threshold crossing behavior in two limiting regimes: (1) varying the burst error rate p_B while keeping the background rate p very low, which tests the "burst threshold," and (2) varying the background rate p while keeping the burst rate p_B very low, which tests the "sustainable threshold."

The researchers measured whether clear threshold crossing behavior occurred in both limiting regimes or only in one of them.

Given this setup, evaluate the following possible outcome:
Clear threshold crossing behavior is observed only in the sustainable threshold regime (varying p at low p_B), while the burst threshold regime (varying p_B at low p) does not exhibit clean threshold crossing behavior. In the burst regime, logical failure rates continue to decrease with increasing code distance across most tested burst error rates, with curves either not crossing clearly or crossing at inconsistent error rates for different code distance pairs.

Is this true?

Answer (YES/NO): NO